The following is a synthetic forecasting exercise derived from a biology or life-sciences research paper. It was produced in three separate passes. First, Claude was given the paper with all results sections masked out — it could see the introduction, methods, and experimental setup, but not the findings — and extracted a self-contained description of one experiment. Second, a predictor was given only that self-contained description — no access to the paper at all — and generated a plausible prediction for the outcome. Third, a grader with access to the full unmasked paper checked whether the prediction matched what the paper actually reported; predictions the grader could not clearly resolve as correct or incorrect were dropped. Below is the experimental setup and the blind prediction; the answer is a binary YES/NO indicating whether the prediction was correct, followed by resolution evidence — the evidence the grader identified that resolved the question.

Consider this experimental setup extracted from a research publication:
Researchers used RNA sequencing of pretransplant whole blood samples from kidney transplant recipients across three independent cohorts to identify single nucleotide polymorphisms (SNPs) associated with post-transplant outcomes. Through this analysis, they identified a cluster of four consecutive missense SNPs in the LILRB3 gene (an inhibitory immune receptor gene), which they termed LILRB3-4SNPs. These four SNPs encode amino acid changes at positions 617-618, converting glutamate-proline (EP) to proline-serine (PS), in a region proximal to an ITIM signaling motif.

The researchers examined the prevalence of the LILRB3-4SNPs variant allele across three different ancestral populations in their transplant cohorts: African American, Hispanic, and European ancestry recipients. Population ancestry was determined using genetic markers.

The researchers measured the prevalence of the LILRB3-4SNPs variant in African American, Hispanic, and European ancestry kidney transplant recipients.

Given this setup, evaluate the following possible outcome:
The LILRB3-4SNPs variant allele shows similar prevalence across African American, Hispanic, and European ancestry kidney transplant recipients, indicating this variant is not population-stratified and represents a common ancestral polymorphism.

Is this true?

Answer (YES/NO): NO